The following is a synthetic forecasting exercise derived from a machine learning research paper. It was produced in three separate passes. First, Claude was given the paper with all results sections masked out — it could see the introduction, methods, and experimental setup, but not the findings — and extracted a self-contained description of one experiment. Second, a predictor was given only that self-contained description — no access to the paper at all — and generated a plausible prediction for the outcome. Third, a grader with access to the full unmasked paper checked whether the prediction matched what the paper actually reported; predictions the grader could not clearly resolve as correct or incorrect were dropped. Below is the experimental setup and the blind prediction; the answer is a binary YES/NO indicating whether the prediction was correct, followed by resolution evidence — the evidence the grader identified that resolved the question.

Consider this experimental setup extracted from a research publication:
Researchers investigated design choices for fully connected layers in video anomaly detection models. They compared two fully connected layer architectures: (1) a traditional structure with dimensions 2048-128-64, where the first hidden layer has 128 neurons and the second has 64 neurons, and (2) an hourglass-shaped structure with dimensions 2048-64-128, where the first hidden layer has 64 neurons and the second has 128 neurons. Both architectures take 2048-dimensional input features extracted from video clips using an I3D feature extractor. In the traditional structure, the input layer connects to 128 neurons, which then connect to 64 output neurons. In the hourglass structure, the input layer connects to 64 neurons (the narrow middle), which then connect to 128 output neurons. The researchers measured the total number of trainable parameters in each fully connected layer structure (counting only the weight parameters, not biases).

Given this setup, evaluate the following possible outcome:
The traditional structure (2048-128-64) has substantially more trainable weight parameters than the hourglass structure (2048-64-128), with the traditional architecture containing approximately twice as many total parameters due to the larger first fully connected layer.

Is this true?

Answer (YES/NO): YES